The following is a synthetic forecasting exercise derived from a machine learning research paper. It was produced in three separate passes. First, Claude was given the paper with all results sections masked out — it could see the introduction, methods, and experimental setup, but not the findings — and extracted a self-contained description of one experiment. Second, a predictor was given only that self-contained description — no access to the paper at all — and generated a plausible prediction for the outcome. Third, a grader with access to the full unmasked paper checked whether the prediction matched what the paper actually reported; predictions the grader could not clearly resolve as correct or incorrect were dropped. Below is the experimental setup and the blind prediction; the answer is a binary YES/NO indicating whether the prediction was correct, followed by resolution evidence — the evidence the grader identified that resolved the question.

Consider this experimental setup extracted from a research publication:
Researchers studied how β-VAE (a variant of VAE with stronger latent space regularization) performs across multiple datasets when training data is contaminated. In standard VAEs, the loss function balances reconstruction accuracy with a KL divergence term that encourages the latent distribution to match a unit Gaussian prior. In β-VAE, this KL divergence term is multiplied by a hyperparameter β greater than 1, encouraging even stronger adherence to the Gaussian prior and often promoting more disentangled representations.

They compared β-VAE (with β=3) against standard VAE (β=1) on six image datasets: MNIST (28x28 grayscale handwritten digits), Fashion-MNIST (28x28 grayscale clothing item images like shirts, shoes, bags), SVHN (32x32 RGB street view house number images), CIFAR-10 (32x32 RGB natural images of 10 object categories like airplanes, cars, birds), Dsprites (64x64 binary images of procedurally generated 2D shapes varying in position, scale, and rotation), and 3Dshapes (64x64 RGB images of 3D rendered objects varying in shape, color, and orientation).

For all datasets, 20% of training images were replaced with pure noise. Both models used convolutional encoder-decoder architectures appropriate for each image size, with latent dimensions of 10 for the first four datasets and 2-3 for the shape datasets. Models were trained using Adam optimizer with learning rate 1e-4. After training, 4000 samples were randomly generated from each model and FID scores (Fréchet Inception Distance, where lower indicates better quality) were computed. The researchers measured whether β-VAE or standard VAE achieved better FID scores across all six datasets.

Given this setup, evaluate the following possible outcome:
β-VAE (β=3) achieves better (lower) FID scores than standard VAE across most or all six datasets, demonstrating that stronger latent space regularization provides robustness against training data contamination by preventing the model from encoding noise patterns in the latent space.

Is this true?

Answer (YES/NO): NO